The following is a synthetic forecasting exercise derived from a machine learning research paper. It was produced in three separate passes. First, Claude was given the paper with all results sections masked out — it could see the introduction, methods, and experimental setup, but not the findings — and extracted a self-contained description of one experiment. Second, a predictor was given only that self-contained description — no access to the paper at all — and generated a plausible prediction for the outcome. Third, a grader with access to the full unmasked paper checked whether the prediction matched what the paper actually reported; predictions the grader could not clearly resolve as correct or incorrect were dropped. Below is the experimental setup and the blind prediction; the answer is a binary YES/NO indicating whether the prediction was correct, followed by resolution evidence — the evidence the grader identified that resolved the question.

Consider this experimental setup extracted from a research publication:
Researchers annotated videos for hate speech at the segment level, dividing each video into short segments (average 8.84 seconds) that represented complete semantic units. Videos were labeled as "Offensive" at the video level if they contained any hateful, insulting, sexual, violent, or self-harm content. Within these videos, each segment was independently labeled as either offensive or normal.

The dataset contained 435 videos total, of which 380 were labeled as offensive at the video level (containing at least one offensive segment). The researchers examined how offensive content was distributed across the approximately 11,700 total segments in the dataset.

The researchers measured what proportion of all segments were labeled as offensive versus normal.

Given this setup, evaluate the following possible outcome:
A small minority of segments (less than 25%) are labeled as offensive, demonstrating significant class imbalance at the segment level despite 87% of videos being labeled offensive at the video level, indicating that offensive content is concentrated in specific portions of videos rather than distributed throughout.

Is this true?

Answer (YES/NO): NO